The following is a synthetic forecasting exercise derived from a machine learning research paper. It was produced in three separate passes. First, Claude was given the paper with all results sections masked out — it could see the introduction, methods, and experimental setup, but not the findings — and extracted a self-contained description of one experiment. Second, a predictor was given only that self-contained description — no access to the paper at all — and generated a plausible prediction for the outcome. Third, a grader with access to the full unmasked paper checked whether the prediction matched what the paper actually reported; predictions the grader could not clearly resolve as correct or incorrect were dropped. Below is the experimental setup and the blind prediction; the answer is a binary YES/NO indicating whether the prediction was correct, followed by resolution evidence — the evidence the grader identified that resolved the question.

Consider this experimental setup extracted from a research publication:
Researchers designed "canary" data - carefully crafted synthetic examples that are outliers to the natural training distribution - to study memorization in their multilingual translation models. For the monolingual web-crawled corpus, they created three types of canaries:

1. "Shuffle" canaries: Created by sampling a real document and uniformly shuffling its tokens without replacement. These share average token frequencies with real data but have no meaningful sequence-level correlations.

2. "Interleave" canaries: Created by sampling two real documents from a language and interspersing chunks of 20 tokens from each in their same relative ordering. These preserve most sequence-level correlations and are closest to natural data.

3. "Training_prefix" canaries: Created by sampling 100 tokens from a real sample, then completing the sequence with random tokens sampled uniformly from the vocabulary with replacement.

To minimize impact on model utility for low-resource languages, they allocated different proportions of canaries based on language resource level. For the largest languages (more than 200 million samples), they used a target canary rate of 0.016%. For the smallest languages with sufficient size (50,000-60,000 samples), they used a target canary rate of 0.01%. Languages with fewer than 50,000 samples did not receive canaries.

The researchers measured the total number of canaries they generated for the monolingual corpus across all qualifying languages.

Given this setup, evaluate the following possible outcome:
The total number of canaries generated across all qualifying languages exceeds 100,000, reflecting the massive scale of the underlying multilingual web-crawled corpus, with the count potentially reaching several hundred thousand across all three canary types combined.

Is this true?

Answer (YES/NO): NO